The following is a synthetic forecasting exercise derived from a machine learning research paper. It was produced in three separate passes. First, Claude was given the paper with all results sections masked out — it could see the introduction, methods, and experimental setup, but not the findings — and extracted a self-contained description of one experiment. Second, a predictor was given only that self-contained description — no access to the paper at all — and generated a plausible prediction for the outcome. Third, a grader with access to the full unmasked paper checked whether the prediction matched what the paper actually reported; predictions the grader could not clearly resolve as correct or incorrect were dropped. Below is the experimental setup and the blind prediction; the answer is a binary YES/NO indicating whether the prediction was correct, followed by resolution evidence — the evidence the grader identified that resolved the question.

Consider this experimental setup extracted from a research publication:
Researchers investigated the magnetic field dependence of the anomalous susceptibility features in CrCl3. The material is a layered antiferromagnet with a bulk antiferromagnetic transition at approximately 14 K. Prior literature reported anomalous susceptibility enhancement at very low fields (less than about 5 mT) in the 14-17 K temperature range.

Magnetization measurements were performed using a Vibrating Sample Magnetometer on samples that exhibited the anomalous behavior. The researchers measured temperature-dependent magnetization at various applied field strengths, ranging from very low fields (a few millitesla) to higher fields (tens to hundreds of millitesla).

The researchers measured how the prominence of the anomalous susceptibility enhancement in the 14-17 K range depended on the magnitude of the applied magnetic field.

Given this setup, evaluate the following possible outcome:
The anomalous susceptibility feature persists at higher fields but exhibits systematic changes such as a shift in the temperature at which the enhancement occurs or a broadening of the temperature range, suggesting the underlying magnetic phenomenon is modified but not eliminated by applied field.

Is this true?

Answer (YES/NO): NO